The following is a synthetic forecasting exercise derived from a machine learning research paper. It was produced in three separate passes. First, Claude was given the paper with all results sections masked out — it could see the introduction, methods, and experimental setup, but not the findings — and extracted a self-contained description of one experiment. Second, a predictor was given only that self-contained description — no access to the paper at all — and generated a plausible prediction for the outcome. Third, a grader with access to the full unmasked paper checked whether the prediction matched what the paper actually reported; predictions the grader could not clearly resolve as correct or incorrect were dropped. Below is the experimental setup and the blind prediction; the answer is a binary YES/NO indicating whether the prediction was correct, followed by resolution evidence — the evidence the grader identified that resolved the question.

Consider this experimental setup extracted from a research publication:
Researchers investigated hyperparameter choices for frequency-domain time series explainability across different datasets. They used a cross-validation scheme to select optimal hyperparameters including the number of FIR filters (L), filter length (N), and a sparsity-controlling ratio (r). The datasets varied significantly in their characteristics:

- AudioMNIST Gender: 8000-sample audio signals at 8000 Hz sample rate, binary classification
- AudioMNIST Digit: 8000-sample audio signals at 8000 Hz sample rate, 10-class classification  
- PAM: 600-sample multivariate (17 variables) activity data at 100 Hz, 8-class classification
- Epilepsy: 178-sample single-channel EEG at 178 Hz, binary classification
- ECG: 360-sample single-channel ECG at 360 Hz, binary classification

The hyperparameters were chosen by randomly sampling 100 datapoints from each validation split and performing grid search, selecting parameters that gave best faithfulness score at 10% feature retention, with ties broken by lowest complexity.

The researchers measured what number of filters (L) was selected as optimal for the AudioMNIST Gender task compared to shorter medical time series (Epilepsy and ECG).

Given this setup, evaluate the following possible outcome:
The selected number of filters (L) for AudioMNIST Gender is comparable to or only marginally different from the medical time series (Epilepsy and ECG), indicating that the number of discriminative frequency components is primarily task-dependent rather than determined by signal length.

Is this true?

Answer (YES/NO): NO